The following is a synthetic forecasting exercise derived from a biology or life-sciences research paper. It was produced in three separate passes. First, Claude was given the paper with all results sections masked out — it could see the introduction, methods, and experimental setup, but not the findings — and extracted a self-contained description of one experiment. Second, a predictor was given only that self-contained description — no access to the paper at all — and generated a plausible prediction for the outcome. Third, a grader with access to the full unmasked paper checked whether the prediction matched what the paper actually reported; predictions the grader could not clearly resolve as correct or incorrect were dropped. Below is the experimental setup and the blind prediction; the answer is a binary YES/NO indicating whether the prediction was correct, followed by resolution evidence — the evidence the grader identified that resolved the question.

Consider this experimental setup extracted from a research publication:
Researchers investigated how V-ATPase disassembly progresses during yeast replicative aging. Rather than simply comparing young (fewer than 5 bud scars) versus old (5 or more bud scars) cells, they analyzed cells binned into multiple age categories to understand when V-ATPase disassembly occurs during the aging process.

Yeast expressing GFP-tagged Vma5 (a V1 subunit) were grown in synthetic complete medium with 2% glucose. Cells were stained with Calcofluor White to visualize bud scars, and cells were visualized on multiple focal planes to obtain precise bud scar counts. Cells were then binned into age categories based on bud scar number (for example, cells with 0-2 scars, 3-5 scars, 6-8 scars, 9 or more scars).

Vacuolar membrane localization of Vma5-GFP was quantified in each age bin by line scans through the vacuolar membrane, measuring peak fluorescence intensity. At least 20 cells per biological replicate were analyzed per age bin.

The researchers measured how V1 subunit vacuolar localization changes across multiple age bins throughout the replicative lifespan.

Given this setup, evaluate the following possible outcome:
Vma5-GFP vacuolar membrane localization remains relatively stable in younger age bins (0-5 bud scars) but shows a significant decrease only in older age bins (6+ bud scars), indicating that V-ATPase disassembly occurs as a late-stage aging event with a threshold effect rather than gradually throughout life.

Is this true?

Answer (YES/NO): NO